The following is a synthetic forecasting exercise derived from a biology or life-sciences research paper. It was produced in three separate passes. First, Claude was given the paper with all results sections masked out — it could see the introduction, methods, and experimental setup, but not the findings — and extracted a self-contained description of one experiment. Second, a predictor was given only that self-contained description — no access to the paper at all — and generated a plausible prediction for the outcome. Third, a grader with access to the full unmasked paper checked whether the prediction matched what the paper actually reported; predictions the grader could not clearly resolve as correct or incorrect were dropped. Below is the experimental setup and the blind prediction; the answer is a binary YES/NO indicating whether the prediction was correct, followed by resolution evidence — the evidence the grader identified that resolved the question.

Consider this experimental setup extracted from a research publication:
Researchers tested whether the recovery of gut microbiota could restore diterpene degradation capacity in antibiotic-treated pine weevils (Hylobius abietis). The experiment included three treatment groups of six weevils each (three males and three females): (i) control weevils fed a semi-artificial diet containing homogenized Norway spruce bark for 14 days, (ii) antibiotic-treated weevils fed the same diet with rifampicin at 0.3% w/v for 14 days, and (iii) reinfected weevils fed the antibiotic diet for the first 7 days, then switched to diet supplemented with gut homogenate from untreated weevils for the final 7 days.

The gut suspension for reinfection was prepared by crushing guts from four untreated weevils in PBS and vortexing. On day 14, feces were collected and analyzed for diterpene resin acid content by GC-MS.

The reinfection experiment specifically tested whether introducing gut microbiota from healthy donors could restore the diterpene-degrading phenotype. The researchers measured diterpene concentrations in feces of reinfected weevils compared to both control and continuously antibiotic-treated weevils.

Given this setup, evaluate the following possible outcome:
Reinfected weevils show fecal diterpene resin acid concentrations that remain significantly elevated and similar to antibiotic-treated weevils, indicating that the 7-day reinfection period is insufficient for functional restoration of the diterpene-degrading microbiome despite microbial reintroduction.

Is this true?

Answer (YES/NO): NO